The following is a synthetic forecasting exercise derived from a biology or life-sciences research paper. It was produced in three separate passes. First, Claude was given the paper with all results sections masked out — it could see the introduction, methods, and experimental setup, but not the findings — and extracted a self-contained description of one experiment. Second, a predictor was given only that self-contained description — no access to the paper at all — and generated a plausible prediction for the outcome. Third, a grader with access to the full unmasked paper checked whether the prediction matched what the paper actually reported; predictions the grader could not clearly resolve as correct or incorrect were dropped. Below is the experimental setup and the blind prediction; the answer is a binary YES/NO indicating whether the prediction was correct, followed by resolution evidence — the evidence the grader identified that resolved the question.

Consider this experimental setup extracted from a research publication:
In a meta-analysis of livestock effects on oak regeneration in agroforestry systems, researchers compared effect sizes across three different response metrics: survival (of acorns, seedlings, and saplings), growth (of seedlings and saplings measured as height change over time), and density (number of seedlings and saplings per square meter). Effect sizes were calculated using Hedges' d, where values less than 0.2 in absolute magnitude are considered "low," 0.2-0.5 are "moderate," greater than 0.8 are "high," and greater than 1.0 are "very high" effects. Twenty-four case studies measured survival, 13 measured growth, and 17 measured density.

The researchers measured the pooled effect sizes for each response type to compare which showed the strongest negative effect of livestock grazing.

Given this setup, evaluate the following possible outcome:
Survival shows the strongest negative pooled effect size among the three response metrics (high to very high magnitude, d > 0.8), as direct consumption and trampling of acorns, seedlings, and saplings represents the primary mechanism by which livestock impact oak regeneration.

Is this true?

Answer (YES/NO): NO